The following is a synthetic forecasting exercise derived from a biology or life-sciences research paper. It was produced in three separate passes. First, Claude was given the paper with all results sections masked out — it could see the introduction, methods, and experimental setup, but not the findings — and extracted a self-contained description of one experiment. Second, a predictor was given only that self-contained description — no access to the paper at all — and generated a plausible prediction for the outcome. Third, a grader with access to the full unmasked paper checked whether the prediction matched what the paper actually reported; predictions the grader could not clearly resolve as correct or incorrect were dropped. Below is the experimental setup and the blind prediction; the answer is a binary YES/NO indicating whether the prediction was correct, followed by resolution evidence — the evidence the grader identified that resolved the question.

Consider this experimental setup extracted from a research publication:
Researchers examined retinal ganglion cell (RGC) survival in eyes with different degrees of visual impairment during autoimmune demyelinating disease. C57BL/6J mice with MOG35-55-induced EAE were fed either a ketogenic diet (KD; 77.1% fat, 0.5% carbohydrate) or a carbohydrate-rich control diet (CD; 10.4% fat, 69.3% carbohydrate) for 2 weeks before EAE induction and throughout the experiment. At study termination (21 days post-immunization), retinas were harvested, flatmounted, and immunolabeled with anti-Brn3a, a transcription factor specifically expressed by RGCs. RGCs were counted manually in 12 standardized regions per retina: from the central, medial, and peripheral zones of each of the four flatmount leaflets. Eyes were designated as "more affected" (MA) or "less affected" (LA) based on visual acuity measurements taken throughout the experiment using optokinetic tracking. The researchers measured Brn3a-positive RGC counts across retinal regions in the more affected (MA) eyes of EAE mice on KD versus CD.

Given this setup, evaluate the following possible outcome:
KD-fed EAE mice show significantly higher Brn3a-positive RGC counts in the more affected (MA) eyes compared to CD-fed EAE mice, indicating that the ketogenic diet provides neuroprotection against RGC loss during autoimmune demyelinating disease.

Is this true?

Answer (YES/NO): YES